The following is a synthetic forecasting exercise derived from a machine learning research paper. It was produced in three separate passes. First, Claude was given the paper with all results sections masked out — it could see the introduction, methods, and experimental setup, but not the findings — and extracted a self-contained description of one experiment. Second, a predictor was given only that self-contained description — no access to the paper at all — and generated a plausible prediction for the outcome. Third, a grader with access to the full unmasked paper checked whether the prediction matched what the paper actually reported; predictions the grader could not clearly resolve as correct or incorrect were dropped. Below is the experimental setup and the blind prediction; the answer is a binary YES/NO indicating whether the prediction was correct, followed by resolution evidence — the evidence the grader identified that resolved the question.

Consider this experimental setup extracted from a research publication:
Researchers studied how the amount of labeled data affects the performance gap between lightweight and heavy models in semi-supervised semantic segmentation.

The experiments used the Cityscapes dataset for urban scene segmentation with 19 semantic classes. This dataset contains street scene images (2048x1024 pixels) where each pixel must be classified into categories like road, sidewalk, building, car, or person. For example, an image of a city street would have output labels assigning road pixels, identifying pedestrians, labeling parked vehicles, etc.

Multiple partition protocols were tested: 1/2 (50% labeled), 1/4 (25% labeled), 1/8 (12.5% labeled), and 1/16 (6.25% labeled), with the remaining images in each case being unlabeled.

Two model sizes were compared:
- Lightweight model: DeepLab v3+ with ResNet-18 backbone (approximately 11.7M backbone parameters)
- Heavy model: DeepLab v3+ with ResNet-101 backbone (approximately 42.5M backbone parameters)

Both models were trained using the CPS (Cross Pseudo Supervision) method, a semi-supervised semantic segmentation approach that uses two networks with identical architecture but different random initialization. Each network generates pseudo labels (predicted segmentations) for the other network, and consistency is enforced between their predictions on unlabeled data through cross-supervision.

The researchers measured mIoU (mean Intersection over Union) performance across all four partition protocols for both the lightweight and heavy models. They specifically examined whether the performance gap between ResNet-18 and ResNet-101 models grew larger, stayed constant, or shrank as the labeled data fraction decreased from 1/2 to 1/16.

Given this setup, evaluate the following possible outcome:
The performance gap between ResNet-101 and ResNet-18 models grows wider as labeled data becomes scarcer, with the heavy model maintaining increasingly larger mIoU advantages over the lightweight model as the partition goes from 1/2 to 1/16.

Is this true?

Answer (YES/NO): YES